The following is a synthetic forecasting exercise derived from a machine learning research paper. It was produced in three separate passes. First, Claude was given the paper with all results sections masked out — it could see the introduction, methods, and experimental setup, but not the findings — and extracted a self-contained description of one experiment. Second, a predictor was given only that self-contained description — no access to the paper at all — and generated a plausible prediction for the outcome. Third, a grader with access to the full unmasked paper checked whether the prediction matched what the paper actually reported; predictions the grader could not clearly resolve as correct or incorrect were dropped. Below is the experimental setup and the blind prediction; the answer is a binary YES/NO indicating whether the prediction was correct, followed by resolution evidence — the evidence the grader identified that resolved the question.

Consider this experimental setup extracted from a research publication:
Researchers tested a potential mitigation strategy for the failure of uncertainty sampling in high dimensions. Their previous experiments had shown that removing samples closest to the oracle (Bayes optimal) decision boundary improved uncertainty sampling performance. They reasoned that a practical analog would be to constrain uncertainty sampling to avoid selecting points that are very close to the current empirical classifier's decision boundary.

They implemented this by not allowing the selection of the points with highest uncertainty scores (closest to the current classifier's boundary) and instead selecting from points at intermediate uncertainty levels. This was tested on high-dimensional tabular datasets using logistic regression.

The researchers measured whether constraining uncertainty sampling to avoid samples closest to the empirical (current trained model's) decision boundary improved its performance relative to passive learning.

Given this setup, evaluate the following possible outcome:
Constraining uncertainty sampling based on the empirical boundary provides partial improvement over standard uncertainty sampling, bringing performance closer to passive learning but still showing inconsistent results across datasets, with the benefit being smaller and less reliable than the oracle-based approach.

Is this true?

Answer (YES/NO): NO